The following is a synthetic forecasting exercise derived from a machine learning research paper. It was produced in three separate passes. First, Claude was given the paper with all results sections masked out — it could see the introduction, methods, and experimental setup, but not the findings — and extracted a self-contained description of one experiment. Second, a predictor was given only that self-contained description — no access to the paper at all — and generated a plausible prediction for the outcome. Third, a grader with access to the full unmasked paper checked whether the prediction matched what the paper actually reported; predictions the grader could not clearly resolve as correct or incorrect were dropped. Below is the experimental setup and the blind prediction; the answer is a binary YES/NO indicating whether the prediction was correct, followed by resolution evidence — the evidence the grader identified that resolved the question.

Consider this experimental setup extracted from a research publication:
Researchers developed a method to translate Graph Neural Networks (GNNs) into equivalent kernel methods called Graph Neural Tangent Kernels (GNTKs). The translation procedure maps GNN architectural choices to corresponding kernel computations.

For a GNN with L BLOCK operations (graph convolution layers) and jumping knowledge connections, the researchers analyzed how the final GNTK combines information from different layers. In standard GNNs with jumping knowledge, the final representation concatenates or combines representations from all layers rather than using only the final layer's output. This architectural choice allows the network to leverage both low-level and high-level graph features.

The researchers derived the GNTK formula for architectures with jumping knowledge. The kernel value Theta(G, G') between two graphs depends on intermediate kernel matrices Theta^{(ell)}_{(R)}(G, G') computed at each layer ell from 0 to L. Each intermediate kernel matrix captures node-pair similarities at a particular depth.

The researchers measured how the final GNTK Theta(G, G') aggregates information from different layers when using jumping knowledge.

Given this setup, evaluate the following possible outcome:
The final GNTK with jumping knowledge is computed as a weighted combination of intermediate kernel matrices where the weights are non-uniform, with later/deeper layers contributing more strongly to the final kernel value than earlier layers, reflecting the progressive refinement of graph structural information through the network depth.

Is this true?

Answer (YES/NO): NO